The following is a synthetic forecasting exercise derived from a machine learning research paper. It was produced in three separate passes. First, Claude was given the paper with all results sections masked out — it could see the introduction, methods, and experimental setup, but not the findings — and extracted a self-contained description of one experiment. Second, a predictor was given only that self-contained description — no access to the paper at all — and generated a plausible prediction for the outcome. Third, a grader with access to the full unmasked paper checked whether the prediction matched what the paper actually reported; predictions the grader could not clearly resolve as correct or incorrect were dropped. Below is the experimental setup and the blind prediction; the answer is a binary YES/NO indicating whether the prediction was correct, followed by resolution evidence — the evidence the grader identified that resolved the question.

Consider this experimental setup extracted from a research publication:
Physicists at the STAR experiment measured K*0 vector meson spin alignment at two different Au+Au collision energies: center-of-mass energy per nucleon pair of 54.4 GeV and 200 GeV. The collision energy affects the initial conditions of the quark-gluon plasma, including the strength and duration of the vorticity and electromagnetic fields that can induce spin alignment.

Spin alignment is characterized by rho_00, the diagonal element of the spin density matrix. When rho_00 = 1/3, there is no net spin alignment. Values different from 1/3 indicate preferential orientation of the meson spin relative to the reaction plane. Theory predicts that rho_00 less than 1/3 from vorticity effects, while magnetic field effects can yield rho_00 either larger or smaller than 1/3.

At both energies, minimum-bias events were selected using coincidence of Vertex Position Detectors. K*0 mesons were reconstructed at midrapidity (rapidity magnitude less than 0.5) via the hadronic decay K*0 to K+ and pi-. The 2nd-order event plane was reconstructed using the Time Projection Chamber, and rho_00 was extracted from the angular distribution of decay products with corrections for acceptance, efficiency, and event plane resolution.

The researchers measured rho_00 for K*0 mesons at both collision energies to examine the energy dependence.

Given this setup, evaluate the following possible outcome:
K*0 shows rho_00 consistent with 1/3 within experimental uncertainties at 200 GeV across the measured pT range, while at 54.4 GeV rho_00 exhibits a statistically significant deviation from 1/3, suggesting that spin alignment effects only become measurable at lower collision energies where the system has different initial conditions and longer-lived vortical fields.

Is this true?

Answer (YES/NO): NO